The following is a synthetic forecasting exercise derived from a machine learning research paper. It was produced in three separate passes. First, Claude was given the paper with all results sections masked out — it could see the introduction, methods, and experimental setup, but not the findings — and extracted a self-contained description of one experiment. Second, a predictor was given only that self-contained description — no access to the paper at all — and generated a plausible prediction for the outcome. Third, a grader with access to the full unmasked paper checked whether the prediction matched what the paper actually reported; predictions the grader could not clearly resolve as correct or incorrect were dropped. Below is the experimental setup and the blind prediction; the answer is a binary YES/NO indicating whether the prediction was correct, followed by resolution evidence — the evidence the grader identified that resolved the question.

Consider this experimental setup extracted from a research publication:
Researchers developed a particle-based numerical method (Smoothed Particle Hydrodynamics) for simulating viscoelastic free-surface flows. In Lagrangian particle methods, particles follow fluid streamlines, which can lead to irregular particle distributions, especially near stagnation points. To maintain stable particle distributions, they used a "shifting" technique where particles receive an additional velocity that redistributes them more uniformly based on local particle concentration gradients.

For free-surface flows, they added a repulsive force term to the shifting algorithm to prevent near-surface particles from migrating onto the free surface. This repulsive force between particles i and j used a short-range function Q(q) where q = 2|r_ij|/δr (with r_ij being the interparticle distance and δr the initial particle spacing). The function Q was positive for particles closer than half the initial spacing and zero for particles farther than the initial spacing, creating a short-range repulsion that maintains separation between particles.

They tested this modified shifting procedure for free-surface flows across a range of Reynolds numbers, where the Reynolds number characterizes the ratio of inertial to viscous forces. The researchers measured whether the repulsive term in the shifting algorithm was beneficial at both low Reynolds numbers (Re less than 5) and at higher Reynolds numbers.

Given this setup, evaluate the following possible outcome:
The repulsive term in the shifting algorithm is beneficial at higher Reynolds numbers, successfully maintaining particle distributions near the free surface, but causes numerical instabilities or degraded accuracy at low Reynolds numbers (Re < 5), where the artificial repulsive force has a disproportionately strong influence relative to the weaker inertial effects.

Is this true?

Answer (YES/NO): NO